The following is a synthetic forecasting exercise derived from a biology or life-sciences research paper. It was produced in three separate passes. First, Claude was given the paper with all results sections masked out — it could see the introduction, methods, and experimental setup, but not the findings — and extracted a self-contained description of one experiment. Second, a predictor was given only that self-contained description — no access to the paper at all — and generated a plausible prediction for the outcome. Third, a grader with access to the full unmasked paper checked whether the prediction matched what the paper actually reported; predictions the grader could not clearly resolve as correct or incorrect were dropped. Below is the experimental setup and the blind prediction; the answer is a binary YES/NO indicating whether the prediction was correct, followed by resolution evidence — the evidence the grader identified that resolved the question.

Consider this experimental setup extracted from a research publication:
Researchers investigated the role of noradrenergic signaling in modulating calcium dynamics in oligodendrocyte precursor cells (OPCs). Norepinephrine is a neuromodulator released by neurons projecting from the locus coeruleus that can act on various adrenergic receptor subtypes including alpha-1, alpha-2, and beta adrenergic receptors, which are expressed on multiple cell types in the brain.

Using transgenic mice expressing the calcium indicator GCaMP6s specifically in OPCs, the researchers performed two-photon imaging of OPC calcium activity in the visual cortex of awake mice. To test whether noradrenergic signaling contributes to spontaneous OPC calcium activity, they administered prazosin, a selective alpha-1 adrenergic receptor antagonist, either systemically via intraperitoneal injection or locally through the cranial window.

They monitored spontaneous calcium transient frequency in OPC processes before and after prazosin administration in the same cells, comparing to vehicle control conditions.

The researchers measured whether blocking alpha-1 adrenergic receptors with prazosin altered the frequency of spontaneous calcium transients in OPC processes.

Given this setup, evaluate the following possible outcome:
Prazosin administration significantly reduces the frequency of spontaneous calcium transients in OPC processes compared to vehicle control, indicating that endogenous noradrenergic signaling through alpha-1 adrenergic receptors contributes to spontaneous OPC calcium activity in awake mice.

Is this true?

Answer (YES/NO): YES